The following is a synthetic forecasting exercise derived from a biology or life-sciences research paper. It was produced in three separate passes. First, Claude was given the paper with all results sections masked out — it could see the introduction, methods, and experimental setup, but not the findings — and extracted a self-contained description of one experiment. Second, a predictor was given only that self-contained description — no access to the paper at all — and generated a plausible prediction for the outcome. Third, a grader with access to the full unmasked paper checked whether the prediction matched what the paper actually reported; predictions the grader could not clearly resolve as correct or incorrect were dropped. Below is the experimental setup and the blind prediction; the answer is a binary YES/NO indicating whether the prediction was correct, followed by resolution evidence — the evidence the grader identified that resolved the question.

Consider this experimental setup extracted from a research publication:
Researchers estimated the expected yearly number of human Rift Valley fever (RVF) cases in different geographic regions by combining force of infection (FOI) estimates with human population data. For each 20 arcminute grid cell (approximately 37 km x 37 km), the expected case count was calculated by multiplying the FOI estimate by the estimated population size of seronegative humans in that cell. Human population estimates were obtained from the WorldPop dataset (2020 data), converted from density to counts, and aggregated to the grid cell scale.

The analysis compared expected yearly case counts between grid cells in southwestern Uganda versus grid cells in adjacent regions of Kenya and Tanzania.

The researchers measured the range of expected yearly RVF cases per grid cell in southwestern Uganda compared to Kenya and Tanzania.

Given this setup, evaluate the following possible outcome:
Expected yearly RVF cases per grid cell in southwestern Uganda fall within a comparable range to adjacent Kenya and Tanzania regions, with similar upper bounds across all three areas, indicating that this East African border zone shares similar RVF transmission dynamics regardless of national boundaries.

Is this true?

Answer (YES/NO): NO